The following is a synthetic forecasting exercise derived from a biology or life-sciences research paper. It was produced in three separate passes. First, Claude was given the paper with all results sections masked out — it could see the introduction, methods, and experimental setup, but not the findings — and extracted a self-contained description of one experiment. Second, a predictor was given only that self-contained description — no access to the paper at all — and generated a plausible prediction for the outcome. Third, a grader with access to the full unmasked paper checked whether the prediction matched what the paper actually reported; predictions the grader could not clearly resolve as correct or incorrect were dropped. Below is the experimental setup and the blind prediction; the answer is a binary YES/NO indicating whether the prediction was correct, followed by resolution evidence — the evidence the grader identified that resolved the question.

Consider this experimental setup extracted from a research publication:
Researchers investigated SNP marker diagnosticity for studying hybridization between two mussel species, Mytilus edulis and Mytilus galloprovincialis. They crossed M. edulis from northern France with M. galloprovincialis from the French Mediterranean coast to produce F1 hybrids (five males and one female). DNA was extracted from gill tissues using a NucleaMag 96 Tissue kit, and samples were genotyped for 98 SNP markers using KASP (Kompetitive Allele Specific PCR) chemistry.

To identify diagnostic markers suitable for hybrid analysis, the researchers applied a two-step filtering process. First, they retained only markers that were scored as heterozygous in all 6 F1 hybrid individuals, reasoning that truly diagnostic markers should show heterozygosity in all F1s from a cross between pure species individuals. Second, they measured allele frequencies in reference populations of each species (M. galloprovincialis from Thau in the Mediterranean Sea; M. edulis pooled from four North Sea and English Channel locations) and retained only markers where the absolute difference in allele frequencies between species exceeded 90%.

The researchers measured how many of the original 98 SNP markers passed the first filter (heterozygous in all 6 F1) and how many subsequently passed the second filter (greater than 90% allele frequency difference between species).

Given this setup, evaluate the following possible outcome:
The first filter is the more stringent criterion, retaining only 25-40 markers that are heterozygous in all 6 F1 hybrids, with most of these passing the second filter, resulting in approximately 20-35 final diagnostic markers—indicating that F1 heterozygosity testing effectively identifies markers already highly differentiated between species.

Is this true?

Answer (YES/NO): NO